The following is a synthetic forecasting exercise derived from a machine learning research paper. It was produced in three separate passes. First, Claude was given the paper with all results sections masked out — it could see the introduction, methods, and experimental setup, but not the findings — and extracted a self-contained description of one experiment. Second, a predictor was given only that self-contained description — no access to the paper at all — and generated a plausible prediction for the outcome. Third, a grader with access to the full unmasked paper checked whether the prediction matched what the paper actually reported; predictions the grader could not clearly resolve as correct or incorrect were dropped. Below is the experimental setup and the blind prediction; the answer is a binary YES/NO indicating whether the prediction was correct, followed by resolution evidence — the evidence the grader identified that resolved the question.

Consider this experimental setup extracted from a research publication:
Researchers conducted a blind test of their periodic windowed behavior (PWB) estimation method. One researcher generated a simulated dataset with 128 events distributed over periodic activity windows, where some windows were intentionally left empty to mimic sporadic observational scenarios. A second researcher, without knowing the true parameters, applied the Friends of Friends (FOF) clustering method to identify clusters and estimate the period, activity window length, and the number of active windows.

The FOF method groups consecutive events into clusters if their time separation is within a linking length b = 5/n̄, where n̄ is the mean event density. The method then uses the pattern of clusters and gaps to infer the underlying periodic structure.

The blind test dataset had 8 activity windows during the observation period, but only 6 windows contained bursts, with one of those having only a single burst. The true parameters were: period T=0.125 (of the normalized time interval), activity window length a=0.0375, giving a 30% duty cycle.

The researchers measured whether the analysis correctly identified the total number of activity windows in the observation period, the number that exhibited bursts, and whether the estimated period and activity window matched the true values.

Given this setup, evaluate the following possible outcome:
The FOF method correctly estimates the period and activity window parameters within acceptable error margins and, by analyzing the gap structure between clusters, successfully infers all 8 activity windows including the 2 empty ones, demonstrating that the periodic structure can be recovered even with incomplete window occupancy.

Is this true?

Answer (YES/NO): YES